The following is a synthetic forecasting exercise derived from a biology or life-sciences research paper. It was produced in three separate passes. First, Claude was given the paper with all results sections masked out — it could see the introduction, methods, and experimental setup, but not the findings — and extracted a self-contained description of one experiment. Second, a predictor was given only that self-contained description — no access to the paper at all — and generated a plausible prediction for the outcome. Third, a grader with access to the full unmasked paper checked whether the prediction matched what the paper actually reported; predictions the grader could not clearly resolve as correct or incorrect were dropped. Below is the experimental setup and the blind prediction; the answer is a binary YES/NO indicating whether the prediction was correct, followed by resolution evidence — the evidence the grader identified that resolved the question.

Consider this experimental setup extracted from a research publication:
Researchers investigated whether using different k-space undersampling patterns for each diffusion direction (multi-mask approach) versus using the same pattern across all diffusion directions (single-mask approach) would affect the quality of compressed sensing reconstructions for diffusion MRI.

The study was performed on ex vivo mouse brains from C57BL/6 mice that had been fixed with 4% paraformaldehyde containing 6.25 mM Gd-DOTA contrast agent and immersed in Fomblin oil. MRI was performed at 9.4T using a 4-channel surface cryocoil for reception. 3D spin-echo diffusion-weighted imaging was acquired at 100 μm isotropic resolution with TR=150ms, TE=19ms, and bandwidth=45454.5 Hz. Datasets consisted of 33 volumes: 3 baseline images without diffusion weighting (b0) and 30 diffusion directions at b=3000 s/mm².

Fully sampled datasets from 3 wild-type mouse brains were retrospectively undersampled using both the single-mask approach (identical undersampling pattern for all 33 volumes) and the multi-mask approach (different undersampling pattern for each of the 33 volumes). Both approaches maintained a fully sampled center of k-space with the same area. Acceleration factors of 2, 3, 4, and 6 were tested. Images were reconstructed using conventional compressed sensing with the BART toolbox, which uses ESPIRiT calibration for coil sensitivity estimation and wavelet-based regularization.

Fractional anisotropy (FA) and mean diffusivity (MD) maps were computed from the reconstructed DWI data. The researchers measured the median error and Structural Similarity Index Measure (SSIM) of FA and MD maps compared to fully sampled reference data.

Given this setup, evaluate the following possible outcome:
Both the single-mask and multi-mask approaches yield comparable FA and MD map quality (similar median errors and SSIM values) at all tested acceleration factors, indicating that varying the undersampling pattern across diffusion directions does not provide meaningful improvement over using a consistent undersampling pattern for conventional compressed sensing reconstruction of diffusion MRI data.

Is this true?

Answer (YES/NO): NO